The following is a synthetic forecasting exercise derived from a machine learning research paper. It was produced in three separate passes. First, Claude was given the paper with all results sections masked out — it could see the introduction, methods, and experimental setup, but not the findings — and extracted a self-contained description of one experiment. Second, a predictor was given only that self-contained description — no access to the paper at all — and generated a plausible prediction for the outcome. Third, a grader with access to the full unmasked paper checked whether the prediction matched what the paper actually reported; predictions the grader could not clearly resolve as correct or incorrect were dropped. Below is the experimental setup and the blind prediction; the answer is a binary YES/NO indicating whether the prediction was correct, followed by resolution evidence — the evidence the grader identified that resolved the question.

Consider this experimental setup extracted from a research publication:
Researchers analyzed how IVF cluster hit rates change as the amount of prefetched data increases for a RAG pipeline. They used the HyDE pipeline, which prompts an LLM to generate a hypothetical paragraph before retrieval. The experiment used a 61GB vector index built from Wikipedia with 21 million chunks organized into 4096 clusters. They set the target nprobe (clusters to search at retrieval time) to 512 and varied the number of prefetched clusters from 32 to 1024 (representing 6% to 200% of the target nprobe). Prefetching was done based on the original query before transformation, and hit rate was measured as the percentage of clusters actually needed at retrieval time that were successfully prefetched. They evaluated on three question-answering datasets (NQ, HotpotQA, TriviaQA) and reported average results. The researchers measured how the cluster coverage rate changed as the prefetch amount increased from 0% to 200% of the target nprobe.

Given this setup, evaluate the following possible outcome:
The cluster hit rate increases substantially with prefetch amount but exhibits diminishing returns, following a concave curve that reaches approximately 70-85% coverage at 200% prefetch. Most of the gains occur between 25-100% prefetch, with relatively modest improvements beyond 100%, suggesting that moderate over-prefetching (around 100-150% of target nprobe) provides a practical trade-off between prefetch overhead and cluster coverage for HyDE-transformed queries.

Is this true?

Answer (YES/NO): NO